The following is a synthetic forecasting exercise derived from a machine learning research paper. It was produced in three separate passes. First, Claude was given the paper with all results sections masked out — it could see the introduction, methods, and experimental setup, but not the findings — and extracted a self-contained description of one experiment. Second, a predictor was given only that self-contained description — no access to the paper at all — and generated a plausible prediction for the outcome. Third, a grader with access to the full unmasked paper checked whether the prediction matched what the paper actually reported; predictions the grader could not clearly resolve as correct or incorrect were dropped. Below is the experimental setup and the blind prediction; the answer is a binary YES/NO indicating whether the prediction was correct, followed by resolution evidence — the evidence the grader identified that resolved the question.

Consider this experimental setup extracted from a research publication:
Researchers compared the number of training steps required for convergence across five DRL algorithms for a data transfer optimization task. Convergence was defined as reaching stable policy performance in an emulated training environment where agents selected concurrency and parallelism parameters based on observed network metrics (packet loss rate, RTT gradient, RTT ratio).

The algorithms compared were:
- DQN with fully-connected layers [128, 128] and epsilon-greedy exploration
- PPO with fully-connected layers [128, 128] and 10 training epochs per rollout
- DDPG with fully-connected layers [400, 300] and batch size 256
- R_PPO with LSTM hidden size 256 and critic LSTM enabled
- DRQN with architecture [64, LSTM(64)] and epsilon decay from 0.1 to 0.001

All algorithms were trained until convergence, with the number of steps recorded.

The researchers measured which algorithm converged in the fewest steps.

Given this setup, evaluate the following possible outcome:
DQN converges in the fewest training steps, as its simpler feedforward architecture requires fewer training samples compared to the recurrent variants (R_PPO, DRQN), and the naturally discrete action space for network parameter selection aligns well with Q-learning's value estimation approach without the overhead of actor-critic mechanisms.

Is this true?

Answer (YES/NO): YES